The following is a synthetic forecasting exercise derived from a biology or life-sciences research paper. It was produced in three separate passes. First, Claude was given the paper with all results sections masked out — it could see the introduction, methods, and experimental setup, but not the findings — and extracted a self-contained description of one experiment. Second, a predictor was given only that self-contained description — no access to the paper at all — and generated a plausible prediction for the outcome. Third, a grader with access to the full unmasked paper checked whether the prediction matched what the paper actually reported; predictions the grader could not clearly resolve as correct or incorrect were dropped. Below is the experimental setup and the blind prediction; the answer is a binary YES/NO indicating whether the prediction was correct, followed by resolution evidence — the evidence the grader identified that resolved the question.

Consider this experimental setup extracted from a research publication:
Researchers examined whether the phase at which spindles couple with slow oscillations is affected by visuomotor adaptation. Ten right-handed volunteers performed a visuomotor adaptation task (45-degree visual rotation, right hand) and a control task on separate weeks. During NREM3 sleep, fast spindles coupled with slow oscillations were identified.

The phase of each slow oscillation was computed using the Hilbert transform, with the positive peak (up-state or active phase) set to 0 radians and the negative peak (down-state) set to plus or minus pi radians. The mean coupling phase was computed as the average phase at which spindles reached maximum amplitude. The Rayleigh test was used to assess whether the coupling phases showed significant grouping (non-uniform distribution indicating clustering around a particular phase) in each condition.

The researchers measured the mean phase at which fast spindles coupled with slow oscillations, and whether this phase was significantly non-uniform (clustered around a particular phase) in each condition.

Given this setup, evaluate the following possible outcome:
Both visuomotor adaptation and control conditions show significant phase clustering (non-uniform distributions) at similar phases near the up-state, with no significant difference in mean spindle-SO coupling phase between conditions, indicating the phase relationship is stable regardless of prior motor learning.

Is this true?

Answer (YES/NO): YES